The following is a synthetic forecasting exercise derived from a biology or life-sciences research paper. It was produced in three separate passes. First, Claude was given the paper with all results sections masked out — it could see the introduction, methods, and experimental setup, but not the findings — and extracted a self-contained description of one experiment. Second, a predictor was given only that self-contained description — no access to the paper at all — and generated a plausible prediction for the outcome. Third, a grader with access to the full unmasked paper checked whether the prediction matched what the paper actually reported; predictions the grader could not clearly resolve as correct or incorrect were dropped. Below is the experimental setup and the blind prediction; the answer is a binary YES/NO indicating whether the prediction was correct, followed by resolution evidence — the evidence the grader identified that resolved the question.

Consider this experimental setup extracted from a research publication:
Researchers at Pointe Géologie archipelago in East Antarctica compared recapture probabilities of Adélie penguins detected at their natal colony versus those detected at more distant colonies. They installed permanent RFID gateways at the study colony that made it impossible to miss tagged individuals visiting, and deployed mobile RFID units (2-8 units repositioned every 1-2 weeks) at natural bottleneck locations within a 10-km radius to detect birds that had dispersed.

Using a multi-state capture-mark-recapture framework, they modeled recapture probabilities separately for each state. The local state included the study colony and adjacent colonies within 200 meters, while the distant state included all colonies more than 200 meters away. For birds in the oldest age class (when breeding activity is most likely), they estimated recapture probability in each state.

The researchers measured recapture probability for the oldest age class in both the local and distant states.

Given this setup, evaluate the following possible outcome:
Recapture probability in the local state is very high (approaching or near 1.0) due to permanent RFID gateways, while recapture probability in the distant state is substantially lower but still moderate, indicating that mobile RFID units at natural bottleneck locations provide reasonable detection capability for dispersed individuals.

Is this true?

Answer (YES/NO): NO